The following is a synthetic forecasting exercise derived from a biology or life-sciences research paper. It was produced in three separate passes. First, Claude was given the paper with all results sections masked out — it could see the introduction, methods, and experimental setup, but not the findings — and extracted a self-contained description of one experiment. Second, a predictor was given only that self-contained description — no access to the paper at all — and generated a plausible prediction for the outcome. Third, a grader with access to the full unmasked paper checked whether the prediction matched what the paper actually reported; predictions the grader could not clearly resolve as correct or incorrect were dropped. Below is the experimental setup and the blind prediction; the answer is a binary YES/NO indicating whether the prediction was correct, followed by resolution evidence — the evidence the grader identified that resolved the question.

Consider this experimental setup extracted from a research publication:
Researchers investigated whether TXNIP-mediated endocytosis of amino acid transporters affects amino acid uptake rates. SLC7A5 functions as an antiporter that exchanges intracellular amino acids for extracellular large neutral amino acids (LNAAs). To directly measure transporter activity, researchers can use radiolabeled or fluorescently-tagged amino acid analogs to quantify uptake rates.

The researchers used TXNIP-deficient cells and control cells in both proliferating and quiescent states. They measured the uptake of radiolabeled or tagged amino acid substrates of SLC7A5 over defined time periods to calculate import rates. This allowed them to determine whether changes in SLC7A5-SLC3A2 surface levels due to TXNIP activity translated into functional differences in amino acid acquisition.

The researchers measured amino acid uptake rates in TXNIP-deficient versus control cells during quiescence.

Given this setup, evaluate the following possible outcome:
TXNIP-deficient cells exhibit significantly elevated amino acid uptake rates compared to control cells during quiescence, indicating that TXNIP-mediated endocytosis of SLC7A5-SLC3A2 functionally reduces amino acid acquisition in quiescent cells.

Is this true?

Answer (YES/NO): YES